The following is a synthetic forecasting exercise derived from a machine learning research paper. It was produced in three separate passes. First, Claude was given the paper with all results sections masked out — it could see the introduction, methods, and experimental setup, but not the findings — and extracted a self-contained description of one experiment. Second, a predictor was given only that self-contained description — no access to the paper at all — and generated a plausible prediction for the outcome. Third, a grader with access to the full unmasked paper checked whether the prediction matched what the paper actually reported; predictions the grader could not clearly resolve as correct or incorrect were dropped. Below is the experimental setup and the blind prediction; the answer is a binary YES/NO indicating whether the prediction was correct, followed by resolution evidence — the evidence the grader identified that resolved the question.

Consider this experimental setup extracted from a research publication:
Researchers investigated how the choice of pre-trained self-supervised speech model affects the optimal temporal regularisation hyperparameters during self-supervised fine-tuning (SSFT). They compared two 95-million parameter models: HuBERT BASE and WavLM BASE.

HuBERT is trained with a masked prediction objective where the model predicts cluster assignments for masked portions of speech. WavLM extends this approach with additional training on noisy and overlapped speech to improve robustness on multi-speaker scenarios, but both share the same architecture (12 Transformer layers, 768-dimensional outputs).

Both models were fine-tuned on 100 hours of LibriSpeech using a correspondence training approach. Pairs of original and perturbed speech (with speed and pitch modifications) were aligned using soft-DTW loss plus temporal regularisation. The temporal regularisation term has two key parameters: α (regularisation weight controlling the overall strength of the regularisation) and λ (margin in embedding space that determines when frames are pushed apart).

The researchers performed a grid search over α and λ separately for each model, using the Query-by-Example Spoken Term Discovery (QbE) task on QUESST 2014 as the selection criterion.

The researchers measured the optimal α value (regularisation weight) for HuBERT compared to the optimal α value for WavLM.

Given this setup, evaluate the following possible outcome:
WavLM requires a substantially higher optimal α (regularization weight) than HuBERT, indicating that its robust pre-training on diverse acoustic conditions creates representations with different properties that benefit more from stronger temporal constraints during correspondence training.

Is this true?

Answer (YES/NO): NO